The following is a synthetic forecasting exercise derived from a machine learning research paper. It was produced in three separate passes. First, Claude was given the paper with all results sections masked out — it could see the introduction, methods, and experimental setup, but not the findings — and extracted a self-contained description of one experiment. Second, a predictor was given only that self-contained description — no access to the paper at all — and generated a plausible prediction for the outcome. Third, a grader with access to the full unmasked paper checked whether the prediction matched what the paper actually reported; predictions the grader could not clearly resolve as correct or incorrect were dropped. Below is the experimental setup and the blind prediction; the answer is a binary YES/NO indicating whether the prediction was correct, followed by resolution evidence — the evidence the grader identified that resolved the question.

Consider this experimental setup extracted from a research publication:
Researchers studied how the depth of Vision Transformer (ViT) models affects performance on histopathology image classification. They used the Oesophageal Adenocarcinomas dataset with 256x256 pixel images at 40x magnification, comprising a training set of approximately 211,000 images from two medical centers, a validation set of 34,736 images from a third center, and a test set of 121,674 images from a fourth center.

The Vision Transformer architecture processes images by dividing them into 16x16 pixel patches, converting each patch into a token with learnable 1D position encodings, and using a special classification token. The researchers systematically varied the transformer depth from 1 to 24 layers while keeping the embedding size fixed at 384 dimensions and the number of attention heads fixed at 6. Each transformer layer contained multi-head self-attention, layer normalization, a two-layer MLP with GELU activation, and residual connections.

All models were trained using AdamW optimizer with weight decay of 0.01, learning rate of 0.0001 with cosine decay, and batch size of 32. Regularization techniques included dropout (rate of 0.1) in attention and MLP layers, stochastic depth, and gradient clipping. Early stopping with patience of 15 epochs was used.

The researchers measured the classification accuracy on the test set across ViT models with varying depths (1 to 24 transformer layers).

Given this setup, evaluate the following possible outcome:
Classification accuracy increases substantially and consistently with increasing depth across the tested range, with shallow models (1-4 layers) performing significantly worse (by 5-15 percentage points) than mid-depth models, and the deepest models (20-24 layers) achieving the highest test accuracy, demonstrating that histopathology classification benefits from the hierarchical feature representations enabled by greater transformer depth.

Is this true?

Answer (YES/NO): NO